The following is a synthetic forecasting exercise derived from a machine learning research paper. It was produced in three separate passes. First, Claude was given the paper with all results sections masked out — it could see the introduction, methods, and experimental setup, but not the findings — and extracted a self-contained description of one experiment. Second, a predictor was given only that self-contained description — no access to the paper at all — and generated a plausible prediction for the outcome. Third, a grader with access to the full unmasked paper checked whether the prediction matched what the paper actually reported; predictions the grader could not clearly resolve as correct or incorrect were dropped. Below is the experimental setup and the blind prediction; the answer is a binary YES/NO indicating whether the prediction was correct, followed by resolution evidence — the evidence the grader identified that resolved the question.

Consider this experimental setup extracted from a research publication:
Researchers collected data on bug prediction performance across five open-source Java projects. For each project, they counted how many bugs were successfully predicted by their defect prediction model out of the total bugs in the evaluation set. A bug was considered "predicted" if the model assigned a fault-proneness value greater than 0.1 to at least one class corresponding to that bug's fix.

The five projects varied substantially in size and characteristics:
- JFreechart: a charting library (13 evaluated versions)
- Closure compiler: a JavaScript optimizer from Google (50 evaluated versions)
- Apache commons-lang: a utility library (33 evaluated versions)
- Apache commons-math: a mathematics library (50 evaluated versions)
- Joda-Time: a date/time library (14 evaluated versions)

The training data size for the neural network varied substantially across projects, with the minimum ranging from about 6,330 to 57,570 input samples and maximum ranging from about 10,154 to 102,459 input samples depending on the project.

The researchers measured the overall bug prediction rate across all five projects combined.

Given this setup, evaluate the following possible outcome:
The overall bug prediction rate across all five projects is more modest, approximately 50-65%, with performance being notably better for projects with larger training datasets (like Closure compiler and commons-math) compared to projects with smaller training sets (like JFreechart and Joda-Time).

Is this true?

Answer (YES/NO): NO